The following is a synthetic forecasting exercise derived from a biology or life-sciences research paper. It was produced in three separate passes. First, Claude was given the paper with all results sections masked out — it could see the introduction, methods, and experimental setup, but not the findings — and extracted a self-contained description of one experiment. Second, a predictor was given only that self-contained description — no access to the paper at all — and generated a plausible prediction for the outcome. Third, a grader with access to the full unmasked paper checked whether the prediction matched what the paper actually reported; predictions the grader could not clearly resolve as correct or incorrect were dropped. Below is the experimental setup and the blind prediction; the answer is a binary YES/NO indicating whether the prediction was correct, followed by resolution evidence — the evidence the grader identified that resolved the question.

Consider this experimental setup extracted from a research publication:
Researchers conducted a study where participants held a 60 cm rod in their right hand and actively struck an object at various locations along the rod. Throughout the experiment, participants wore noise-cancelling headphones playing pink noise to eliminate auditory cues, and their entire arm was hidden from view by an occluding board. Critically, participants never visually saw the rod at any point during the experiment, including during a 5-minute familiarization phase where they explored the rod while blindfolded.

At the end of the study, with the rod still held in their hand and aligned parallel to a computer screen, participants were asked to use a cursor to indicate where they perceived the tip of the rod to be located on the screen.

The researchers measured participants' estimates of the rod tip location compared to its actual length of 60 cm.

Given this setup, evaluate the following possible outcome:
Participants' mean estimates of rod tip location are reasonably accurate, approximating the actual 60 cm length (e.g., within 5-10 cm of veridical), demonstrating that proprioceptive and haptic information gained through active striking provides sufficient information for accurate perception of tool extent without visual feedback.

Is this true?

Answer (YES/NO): YES